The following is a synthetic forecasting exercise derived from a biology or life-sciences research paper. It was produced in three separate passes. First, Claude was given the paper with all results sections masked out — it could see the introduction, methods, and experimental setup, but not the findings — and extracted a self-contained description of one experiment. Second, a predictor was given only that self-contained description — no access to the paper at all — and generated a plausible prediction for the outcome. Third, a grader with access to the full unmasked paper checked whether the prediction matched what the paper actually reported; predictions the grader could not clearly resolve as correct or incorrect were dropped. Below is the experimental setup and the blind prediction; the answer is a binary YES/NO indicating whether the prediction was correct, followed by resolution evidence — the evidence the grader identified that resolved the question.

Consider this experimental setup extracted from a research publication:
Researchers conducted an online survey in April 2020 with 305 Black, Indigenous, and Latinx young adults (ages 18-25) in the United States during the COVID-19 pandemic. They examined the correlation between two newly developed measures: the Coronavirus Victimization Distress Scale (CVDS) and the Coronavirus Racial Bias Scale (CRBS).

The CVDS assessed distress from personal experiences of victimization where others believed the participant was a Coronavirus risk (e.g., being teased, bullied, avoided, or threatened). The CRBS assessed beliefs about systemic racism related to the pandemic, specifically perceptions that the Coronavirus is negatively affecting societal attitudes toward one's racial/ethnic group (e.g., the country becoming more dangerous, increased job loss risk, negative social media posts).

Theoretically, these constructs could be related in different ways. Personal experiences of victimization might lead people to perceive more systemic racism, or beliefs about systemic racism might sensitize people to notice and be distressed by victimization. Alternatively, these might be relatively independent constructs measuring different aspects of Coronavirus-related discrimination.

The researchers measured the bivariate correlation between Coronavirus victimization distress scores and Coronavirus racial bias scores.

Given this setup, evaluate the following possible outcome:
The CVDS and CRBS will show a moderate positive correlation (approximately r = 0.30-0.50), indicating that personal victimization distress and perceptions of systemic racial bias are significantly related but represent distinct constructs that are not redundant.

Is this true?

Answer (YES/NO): YES